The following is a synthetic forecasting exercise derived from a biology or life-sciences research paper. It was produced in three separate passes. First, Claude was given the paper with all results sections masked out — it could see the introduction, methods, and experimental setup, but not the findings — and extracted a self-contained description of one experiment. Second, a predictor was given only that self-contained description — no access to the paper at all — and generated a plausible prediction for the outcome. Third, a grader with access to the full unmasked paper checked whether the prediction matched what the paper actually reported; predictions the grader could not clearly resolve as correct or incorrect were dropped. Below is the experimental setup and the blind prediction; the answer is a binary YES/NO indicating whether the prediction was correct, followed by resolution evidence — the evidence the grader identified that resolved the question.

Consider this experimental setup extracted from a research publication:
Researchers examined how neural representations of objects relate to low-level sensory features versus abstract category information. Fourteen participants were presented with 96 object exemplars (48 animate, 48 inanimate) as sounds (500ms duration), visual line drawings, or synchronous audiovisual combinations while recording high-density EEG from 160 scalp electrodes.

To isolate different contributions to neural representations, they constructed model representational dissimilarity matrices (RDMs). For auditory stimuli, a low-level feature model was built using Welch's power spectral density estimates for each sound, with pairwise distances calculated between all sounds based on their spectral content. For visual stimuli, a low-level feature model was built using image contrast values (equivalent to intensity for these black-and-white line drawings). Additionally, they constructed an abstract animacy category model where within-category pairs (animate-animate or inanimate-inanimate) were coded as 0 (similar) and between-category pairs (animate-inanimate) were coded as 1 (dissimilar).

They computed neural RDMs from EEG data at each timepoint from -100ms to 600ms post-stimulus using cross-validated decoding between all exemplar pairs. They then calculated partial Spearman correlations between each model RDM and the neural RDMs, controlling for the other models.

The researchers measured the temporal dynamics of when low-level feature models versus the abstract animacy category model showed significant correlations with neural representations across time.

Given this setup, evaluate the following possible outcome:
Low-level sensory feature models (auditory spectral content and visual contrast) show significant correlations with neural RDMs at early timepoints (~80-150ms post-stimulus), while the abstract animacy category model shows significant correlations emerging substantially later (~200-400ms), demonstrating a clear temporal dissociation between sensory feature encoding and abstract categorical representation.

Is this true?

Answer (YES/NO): NO